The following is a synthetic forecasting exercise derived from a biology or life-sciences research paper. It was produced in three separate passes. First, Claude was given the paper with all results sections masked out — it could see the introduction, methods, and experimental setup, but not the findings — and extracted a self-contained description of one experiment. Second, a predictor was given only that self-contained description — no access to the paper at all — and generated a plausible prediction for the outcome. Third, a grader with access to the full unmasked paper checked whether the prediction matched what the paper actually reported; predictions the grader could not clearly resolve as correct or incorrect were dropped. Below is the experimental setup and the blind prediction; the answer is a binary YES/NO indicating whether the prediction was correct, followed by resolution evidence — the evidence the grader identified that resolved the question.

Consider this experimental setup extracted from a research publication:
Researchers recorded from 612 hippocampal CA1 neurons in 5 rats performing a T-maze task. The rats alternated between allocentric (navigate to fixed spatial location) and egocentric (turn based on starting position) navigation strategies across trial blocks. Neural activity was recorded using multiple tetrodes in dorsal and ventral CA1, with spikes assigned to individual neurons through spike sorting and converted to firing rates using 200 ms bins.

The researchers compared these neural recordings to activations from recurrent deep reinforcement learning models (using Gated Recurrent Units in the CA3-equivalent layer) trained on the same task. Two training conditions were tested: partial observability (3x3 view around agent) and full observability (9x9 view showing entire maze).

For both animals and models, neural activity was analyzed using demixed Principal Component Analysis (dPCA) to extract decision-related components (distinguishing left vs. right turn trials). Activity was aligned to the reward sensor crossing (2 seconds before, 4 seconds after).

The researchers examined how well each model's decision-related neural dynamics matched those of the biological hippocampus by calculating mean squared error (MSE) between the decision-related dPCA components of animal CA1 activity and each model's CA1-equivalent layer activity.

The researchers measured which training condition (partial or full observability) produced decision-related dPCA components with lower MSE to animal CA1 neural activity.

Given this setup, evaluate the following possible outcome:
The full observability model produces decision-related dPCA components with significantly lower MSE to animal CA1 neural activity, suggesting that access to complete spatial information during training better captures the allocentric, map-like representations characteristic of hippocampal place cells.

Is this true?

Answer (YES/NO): NO